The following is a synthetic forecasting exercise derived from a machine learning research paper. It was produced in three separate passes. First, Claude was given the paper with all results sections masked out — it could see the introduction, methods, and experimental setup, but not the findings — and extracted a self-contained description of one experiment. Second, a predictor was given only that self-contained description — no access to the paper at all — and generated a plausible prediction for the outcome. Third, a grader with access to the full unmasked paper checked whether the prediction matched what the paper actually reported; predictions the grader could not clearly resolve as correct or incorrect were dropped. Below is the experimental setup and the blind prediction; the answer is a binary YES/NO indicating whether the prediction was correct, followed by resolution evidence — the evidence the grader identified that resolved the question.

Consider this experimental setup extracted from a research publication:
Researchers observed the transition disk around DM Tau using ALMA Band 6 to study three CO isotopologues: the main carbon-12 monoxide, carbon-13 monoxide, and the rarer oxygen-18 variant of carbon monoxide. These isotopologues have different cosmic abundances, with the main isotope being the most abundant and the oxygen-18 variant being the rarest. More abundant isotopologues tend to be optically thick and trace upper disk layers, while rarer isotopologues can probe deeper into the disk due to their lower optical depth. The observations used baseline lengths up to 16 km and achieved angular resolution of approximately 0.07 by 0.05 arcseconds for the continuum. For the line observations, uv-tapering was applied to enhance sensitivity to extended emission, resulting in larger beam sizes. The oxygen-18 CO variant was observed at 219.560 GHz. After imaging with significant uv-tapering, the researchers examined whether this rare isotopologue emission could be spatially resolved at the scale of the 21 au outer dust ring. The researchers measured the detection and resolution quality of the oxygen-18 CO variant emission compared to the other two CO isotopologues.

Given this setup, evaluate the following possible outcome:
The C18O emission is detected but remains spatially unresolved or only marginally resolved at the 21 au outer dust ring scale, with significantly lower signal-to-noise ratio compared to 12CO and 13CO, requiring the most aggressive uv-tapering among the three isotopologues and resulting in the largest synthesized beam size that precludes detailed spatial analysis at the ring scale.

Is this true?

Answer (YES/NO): YES